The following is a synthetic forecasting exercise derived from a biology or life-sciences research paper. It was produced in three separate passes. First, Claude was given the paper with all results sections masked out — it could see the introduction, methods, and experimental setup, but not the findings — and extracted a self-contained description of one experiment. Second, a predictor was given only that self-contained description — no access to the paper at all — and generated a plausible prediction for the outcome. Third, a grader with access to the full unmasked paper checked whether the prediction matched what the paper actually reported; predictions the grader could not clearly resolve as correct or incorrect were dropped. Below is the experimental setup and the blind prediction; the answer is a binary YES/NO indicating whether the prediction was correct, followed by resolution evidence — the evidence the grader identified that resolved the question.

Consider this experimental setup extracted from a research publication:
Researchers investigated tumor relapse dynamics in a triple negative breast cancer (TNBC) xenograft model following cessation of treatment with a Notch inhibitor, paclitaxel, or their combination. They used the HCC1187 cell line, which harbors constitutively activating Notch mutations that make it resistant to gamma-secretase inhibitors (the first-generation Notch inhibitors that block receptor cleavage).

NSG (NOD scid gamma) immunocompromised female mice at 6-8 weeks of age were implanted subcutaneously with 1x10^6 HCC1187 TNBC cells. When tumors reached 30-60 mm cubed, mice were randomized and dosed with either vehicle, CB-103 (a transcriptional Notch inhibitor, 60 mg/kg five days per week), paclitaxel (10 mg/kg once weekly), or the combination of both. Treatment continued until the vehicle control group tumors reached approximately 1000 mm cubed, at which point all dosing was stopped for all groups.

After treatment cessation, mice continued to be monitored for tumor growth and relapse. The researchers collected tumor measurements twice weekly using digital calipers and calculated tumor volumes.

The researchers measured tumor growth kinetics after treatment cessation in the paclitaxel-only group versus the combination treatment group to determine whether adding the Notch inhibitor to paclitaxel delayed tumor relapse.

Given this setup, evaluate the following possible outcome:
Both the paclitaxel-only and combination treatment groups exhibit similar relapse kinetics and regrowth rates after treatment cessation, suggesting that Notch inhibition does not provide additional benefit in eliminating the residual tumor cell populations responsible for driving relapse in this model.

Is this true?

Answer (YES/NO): NO